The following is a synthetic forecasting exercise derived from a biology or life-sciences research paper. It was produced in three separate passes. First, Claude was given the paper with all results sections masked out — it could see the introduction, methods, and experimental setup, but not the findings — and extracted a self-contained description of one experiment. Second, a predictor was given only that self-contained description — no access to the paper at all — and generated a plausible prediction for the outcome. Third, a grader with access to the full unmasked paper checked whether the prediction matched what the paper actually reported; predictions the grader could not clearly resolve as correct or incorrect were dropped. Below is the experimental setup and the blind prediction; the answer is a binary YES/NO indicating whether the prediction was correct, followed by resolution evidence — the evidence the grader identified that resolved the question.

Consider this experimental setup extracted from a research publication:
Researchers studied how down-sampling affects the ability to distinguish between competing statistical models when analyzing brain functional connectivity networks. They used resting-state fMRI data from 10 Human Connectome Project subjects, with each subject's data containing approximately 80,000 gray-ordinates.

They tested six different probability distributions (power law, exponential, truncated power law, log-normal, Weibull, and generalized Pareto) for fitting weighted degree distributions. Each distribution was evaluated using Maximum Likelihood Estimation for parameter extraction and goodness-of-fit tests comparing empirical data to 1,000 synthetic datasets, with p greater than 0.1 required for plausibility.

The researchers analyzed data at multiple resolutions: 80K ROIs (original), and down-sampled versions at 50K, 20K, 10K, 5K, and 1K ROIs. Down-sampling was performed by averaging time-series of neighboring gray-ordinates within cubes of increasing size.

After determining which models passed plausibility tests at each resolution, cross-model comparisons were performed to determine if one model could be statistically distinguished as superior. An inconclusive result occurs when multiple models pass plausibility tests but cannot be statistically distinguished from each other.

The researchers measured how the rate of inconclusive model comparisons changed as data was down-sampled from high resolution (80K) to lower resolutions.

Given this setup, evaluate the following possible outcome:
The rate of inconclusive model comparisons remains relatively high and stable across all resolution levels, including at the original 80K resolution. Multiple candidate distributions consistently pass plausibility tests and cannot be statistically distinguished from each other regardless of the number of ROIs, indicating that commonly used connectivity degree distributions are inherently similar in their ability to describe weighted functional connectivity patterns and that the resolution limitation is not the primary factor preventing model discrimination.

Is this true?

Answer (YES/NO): NO